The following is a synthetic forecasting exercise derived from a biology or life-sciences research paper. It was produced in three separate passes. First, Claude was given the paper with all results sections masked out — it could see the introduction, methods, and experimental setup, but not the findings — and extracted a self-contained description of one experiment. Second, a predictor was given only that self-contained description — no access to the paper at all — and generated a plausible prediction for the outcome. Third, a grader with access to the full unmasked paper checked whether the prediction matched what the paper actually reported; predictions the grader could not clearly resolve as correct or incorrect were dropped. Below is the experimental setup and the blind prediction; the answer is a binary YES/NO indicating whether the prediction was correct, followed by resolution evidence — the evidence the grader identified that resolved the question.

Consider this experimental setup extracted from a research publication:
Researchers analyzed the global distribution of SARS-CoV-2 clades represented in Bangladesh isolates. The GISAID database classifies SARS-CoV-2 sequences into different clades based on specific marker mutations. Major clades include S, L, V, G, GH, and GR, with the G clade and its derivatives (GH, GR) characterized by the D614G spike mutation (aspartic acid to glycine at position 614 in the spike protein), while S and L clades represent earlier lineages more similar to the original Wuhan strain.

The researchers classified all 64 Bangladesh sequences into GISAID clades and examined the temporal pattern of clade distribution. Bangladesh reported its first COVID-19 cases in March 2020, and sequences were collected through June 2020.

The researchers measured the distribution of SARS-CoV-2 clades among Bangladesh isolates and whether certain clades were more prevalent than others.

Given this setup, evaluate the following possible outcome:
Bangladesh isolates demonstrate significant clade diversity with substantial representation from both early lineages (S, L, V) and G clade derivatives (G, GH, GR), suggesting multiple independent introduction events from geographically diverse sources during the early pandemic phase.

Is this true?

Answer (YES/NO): NO